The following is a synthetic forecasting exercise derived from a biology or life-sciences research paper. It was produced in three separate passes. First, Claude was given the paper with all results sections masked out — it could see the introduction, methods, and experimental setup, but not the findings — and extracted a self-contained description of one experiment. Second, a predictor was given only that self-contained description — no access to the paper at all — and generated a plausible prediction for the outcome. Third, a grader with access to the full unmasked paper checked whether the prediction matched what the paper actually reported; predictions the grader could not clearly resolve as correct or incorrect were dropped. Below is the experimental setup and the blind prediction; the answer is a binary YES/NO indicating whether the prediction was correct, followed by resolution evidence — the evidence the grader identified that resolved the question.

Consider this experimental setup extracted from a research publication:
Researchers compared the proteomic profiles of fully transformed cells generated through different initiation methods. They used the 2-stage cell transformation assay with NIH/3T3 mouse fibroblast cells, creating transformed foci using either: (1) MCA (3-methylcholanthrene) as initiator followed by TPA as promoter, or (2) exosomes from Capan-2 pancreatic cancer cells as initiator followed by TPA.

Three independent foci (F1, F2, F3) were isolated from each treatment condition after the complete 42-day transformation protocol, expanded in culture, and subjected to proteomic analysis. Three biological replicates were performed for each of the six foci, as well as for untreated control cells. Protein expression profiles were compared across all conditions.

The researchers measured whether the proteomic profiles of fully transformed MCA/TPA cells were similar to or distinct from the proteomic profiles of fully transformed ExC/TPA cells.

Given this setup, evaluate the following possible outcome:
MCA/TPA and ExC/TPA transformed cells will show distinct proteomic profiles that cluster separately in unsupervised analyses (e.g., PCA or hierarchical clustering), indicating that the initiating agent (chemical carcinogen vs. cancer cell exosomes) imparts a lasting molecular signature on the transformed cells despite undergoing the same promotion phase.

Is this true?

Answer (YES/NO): NO